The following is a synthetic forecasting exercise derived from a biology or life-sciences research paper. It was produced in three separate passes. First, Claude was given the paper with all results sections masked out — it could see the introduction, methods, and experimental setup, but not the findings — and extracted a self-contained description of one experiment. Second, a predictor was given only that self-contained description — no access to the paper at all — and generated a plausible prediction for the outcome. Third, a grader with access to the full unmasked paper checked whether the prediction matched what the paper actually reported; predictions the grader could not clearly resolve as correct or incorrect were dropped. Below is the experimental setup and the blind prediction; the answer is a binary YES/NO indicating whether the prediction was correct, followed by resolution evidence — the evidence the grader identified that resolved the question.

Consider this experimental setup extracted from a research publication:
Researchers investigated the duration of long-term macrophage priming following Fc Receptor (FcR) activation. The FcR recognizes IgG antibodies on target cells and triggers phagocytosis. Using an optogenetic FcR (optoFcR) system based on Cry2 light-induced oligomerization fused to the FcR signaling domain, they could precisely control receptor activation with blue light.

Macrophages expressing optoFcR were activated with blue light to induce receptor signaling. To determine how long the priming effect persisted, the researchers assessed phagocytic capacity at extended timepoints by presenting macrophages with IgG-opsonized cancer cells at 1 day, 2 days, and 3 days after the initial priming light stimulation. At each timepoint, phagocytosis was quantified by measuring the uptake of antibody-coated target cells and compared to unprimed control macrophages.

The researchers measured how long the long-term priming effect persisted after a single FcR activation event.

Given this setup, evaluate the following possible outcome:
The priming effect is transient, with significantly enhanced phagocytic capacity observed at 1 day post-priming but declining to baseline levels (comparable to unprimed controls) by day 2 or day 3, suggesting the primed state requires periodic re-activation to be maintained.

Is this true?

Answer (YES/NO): NO